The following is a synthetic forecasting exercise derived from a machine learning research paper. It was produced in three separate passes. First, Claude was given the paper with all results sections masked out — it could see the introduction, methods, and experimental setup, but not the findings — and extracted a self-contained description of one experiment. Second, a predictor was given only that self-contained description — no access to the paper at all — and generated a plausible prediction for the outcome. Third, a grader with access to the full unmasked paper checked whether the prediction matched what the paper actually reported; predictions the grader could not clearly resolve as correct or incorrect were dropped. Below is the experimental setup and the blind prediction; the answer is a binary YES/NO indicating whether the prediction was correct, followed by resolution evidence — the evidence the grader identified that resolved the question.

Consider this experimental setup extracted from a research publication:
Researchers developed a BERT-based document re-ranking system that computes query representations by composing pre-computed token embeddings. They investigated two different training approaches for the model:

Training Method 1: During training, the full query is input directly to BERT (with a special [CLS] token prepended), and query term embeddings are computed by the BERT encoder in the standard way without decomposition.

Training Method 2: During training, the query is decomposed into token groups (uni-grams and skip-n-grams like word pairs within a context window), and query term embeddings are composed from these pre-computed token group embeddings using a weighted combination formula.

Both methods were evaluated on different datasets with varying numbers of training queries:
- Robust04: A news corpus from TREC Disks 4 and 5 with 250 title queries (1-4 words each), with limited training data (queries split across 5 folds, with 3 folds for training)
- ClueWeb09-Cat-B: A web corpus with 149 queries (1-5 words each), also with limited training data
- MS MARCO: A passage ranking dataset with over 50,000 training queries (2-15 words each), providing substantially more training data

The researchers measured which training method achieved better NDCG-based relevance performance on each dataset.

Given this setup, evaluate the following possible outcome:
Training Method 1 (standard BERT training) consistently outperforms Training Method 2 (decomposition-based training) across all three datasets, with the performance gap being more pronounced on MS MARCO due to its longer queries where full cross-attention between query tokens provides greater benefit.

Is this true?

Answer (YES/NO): NO